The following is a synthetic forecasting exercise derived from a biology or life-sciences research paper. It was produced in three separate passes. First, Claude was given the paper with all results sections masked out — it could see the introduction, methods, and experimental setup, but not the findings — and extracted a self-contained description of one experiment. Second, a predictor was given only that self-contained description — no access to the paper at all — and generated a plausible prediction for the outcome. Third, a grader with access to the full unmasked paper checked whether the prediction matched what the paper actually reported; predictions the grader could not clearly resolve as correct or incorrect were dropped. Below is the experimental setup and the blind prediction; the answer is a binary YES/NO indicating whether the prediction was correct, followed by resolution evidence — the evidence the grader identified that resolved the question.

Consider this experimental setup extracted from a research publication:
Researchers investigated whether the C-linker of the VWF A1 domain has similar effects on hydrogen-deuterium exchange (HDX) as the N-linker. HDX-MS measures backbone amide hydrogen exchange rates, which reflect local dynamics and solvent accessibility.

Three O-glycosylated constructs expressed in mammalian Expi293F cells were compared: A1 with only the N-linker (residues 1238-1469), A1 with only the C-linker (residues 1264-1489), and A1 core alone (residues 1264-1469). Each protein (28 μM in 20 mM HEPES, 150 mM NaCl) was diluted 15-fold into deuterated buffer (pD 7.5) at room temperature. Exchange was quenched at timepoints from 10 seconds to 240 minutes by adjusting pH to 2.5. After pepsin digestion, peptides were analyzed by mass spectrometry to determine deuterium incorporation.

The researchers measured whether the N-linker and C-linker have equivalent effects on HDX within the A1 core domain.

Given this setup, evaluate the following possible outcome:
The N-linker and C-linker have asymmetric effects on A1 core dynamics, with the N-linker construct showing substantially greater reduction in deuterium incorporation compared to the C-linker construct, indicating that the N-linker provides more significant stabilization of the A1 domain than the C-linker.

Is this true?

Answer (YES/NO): YES